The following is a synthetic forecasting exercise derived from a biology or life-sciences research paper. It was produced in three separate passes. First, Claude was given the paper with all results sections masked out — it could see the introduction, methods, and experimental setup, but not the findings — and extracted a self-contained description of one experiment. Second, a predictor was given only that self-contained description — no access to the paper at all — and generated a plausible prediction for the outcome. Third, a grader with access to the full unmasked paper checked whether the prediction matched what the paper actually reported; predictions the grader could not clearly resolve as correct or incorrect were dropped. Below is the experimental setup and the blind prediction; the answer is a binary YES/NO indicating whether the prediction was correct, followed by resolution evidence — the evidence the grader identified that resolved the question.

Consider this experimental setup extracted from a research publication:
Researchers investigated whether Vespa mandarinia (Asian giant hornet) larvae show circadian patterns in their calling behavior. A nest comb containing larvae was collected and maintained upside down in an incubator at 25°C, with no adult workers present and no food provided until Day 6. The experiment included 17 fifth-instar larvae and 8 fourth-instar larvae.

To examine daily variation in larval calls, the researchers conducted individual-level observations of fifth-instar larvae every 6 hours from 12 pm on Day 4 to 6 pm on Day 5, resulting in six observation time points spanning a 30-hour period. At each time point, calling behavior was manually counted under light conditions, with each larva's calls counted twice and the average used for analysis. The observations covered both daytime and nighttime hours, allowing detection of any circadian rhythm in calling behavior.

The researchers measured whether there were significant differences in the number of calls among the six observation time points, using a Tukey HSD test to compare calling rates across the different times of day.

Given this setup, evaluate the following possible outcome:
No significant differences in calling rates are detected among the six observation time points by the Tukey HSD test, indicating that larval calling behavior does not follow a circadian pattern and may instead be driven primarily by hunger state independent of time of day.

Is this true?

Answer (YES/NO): YES